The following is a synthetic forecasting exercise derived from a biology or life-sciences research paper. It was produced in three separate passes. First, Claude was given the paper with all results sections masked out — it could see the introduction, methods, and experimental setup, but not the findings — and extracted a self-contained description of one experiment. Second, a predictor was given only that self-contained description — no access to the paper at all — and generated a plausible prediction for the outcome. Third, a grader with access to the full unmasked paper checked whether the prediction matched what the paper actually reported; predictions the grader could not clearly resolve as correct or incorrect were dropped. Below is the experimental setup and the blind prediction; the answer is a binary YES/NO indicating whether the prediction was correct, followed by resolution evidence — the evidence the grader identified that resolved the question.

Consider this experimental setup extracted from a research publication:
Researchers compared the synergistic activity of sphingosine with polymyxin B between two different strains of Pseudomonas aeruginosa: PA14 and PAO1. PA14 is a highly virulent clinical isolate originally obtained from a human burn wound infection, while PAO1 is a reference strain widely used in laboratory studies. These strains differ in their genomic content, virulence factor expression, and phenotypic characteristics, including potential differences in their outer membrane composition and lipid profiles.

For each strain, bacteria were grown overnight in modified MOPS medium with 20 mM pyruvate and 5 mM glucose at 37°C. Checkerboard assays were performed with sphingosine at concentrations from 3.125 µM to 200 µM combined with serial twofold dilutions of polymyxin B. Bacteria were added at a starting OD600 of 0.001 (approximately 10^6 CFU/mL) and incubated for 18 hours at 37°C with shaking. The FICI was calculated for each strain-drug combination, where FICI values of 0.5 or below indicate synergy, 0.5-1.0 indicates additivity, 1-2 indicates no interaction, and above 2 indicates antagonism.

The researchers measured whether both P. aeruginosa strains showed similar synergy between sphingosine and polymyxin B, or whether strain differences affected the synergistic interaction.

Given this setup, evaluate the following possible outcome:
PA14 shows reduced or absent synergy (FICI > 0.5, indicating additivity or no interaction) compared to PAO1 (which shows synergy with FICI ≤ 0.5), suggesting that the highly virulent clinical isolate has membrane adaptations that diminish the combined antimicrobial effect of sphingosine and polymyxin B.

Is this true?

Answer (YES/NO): NO